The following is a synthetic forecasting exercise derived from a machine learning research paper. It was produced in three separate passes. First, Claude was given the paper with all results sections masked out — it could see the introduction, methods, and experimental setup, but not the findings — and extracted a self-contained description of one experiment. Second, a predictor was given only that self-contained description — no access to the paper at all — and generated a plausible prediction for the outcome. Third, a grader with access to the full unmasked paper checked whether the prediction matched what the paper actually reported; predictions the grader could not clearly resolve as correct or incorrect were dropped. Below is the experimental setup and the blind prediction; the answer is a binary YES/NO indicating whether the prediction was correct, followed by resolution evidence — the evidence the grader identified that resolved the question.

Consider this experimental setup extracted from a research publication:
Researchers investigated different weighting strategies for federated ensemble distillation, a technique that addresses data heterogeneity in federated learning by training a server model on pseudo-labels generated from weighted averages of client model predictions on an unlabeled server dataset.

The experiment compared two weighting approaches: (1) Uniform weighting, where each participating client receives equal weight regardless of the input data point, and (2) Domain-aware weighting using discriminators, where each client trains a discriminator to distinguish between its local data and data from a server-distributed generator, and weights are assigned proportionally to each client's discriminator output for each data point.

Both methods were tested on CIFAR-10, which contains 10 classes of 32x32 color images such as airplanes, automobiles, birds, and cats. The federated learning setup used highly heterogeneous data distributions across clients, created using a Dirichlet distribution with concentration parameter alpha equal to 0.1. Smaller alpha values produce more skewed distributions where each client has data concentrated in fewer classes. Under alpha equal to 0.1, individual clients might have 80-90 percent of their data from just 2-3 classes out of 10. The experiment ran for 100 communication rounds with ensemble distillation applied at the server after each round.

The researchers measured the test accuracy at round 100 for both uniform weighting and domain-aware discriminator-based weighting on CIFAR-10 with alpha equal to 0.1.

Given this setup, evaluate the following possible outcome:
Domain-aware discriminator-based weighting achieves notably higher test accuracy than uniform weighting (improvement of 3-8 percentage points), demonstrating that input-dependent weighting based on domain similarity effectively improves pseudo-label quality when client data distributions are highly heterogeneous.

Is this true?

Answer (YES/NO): NO